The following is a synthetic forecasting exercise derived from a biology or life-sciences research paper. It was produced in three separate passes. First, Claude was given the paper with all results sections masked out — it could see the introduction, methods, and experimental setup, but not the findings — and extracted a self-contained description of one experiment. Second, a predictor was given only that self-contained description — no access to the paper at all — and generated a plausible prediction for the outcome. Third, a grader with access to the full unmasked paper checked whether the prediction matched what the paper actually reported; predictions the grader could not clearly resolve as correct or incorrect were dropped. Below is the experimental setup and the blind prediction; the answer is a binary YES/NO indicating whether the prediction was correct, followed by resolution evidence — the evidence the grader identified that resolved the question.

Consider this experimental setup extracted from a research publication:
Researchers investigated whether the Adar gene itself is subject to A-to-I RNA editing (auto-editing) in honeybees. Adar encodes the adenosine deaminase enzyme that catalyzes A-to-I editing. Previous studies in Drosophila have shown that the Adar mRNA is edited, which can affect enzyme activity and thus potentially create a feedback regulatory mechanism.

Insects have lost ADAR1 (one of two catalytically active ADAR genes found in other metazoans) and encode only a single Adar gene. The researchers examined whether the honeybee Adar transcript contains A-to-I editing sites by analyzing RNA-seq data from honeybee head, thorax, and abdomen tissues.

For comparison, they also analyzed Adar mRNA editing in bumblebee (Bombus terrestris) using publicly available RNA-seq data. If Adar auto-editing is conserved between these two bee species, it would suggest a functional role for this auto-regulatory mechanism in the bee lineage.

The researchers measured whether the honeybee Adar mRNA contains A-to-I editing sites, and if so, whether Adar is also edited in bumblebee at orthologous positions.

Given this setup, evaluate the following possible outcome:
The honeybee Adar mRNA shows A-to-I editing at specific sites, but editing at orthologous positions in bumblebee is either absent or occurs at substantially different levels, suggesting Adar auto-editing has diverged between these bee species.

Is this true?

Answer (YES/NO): NO